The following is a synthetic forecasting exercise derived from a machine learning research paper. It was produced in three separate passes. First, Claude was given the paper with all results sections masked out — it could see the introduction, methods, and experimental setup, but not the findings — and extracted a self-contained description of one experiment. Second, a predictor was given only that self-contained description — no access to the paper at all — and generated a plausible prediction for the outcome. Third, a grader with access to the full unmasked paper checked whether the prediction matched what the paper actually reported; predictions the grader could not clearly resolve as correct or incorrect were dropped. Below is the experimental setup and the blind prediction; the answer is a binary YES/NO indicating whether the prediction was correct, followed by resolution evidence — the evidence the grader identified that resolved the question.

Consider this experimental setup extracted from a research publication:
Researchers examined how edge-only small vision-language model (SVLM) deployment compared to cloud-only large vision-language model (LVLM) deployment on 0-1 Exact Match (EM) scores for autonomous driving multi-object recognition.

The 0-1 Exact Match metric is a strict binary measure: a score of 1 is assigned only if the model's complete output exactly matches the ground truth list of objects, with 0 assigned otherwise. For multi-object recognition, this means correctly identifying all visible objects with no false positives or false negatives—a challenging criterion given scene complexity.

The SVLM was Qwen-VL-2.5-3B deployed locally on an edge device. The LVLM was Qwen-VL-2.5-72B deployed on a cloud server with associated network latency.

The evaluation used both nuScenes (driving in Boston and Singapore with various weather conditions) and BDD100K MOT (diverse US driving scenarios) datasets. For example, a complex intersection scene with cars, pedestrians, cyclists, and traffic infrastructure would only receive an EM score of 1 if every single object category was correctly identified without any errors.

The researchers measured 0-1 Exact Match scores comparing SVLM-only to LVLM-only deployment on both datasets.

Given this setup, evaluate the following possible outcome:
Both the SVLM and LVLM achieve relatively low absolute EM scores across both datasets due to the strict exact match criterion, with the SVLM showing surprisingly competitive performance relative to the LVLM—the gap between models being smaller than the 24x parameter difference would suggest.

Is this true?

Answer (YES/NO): NO